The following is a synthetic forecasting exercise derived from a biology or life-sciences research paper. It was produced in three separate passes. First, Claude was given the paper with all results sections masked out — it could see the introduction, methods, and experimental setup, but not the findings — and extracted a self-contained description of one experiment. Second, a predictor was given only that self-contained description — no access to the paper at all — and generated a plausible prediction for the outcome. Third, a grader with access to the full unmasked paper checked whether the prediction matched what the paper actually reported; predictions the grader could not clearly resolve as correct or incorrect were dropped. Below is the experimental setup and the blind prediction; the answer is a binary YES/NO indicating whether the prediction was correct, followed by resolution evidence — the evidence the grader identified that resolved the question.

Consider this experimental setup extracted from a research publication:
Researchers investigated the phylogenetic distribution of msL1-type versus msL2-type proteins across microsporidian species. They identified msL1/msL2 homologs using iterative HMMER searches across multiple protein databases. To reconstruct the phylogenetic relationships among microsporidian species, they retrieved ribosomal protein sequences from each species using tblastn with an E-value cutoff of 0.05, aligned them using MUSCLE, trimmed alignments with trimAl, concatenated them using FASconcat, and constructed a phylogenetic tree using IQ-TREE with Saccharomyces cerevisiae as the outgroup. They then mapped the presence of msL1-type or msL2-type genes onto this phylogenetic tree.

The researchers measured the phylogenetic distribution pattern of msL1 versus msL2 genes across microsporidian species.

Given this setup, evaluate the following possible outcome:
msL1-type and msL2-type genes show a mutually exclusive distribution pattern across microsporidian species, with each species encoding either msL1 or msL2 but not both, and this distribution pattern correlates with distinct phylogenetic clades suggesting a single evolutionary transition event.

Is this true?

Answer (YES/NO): NO